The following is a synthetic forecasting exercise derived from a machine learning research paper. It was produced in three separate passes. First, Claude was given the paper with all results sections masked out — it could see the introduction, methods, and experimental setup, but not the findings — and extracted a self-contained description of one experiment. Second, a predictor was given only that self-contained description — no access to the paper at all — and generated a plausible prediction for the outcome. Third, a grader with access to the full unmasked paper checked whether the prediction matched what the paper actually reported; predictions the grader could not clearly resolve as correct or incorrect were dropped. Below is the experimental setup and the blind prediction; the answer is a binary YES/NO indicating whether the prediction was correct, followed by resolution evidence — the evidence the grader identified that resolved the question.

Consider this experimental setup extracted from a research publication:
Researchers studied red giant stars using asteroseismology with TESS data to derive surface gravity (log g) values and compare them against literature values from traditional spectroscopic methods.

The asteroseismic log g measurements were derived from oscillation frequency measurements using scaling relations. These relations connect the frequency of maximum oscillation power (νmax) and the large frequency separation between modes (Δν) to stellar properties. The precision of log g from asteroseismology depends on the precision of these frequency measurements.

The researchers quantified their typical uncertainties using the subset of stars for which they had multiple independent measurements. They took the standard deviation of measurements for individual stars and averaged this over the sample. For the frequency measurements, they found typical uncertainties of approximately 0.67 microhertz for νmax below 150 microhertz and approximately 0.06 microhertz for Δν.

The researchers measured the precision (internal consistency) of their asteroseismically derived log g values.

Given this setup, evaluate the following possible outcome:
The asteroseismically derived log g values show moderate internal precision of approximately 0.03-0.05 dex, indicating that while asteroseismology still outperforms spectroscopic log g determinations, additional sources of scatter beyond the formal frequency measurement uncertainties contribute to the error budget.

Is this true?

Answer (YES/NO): NO